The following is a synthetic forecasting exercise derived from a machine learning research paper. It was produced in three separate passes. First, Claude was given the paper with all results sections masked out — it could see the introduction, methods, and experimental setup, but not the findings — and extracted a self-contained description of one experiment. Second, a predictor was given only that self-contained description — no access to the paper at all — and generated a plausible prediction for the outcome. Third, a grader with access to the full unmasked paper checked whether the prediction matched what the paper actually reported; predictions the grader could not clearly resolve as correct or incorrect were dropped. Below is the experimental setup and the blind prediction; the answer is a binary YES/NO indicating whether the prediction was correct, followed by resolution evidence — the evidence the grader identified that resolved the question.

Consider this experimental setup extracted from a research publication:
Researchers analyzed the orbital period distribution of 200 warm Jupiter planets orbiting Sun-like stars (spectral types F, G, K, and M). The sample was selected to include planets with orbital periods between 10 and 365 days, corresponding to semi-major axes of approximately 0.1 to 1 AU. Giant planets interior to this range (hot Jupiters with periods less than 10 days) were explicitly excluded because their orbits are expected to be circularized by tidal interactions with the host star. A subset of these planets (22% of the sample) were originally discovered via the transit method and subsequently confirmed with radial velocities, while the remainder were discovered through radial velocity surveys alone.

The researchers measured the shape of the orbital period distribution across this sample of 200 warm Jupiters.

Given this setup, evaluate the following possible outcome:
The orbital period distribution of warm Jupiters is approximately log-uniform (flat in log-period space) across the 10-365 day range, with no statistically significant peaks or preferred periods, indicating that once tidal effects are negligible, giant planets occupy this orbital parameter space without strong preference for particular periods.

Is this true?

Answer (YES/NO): NO